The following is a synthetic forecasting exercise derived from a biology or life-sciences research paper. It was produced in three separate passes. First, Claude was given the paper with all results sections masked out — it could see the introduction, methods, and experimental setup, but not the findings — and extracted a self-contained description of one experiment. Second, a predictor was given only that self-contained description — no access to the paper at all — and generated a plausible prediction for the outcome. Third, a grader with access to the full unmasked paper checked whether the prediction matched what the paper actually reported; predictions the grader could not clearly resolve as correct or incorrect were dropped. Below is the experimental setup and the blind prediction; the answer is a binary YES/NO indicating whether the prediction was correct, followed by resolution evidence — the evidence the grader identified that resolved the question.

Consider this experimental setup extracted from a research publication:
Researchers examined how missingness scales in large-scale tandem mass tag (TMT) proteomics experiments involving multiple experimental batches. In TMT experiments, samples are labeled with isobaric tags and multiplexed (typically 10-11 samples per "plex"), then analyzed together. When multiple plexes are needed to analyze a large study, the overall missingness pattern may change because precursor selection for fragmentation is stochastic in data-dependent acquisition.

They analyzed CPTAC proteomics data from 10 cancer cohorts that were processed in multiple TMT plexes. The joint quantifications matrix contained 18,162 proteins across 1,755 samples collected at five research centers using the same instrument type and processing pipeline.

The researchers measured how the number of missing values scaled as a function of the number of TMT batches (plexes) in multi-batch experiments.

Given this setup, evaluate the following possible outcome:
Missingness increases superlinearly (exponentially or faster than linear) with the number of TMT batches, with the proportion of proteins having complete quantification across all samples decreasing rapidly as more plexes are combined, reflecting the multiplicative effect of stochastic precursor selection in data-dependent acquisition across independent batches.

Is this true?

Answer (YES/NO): NO